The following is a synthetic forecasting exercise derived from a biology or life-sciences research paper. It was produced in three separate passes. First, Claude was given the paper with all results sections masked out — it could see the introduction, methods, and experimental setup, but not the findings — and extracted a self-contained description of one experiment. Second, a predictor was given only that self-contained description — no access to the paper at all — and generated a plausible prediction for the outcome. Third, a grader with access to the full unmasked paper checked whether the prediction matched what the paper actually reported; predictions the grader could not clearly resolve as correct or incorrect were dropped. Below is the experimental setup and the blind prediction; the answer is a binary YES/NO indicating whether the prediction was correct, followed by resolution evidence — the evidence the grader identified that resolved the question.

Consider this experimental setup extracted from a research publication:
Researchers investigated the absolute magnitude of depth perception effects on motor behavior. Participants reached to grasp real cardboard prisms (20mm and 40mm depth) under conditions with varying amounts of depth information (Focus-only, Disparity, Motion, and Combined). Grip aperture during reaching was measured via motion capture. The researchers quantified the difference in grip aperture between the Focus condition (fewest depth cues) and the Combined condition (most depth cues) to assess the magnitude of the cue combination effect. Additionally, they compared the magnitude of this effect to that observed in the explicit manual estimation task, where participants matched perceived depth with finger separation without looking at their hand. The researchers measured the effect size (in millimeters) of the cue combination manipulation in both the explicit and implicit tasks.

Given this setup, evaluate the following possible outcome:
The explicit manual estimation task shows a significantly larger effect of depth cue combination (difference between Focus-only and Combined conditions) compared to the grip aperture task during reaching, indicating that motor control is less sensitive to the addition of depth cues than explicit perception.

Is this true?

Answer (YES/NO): NO